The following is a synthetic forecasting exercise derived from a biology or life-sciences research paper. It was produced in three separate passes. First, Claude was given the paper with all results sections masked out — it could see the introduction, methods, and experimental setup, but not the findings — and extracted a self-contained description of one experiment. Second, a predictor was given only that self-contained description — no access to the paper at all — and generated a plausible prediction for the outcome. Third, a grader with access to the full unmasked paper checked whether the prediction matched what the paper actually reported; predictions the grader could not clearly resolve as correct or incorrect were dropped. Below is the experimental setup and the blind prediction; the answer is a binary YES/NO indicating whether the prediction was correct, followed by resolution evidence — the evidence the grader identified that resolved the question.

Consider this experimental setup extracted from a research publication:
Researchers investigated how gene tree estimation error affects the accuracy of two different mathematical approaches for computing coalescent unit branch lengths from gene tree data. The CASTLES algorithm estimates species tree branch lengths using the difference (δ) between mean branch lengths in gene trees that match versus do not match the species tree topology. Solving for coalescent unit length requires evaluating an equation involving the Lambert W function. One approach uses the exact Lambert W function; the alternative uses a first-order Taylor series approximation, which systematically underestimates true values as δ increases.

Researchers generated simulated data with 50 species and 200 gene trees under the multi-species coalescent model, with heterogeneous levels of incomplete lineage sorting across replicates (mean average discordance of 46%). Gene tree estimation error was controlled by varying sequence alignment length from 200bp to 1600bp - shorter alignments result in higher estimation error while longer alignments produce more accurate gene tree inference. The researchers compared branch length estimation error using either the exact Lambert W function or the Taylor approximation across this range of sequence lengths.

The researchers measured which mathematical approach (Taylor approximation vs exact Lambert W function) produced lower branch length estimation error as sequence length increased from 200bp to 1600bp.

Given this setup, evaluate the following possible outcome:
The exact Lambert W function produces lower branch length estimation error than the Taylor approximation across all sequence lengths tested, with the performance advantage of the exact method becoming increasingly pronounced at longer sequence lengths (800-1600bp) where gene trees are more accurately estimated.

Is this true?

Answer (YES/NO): NO